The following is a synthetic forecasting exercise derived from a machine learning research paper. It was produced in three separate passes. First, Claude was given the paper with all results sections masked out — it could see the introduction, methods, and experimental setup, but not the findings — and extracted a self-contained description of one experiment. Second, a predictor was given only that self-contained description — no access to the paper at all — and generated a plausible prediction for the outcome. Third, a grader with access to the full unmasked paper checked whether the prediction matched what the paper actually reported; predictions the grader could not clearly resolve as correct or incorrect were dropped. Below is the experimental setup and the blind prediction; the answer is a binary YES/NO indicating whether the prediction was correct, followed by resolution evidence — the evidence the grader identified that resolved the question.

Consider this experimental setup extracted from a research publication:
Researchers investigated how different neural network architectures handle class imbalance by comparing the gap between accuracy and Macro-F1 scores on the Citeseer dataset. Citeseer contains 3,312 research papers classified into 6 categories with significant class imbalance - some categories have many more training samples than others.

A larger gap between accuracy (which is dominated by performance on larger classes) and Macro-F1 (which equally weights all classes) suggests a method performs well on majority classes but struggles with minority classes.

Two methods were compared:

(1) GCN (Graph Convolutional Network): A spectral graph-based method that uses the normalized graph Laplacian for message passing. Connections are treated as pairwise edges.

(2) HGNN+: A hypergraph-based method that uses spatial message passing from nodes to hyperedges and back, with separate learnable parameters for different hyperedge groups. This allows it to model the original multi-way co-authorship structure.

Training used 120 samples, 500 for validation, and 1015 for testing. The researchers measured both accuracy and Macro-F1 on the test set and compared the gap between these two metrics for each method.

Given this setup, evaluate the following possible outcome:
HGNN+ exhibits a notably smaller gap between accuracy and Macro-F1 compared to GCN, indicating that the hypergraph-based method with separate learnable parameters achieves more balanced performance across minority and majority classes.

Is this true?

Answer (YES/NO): YES